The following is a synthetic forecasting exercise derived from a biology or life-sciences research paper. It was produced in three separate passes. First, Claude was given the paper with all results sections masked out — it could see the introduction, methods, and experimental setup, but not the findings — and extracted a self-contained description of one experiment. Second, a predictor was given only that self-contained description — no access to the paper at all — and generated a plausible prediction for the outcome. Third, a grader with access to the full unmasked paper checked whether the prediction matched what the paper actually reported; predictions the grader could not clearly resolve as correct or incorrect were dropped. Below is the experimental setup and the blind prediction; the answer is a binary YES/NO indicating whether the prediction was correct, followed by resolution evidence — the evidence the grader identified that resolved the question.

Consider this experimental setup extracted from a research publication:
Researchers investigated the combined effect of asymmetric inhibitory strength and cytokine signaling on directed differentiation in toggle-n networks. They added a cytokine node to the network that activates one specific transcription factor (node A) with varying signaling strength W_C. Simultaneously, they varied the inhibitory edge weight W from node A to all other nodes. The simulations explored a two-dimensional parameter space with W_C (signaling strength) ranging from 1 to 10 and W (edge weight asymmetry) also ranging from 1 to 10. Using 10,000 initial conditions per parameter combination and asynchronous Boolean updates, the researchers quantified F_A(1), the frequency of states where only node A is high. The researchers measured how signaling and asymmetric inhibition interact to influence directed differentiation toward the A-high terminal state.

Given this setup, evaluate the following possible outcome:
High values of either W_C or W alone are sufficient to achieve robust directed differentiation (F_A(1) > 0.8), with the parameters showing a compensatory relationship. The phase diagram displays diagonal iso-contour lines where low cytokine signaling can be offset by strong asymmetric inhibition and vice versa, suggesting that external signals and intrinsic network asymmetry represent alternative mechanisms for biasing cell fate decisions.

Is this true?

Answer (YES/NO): NO